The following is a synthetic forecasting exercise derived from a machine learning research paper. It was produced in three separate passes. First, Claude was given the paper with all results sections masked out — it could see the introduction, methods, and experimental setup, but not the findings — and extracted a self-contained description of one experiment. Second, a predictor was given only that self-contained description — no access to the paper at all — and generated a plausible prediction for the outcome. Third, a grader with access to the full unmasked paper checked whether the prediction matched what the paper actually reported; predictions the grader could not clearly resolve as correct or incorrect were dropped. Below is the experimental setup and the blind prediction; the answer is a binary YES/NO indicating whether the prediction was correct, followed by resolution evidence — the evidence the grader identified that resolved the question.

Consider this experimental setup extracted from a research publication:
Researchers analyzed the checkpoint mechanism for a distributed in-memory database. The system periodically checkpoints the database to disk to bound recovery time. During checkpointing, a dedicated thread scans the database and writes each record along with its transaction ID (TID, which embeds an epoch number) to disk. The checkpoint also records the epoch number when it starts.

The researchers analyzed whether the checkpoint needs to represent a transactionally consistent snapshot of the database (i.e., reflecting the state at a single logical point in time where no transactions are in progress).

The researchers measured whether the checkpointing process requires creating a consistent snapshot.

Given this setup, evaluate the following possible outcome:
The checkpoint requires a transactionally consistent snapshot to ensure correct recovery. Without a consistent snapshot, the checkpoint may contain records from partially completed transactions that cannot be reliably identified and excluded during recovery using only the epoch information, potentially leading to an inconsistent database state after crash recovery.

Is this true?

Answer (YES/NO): NO